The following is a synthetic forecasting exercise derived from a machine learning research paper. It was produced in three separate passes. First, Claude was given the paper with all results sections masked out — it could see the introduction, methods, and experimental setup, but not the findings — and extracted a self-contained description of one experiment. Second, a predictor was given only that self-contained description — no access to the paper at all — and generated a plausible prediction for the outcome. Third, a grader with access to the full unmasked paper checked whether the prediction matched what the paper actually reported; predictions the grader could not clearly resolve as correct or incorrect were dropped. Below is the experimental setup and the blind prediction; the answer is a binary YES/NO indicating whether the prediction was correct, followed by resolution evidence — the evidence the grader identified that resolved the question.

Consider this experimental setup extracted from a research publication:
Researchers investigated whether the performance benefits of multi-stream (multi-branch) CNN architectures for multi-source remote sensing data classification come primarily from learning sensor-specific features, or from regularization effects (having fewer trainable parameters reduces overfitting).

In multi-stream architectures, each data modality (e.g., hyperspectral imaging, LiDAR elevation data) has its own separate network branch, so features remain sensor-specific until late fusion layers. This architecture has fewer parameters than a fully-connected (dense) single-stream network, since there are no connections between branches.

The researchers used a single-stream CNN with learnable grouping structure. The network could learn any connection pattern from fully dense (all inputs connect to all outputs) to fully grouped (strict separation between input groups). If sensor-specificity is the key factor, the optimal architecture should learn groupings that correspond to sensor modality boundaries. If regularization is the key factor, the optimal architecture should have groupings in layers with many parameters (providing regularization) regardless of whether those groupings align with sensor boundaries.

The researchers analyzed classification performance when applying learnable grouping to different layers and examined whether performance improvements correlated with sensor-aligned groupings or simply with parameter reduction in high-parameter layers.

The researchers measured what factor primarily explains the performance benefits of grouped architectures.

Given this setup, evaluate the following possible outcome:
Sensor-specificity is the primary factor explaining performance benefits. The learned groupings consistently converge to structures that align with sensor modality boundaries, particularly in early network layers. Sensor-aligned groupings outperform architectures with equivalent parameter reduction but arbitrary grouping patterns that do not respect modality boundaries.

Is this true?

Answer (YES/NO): NO